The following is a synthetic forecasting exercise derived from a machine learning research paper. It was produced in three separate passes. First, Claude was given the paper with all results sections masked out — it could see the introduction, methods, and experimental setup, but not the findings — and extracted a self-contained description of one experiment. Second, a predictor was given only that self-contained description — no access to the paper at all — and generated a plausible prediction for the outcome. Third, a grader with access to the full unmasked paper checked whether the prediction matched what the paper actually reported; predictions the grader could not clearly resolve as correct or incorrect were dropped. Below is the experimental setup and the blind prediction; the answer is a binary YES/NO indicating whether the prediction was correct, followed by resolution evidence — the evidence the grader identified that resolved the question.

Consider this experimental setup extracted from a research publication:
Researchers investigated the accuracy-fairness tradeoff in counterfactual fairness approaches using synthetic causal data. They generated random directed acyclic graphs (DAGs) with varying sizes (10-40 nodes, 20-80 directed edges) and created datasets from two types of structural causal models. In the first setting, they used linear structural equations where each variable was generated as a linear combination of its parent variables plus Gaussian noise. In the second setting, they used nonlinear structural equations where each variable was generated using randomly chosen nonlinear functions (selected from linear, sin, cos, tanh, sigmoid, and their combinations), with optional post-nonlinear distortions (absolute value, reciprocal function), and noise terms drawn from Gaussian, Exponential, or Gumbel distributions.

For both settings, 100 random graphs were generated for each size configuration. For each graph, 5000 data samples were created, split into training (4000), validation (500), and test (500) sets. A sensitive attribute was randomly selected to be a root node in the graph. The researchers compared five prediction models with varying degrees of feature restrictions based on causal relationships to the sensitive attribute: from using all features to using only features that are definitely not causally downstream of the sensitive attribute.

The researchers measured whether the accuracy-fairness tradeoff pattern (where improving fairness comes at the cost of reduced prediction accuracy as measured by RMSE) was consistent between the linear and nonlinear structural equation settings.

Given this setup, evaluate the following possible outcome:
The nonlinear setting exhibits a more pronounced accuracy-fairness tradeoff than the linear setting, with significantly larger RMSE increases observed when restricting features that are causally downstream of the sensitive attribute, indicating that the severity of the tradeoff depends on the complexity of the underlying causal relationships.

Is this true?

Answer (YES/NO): NO